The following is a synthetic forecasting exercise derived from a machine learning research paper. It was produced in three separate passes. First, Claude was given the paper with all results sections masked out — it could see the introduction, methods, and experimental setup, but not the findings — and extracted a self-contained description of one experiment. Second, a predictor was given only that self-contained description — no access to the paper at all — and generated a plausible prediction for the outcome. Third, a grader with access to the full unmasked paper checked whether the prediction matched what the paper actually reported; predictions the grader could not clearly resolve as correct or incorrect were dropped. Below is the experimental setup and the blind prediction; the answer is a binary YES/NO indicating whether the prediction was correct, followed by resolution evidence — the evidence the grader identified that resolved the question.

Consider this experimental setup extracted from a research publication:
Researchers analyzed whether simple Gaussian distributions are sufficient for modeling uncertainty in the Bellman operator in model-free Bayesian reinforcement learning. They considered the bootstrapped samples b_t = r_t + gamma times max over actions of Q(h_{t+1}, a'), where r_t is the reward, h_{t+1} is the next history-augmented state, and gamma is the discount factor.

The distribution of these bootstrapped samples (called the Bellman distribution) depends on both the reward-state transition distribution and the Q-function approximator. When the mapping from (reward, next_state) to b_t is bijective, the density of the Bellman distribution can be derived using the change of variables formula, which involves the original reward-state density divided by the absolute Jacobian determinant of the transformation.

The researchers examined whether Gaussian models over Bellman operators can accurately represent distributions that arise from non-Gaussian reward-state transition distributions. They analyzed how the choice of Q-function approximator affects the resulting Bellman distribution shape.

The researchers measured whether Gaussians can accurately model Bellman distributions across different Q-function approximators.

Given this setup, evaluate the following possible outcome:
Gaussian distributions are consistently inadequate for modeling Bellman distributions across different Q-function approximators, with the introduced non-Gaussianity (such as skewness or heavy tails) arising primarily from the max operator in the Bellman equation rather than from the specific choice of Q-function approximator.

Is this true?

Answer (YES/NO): NO